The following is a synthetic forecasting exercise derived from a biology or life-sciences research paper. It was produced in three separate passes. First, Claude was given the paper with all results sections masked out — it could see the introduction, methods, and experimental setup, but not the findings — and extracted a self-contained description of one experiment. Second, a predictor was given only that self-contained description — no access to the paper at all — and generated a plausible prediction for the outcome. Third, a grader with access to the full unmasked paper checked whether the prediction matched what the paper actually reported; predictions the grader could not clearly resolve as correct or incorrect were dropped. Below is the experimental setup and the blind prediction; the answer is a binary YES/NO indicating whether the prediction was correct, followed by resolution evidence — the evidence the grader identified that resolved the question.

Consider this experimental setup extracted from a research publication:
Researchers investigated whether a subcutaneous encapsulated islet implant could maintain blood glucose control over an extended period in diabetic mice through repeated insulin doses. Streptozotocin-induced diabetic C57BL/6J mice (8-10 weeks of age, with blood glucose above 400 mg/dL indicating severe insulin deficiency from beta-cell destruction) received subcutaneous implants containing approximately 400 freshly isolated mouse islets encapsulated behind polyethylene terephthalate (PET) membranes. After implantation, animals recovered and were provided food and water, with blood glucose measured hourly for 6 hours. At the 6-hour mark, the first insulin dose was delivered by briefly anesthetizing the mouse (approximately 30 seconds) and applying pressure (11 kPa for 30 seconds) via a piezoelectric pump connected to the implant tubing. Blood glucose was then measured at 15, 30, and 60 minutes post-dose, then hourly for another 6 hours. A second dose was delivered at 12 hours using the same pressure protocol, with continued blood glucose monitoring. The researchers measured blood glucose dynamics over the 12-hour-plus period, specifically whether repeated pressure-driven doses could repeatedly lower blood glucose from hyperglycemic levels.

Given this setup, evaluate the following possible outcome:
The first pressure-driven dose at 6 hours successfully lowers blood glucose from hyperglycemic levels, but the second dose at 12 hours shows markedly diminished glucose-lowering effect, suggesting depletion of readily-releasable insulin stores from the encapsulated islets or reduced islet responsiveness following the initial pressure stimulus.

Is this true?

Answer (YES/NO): NO